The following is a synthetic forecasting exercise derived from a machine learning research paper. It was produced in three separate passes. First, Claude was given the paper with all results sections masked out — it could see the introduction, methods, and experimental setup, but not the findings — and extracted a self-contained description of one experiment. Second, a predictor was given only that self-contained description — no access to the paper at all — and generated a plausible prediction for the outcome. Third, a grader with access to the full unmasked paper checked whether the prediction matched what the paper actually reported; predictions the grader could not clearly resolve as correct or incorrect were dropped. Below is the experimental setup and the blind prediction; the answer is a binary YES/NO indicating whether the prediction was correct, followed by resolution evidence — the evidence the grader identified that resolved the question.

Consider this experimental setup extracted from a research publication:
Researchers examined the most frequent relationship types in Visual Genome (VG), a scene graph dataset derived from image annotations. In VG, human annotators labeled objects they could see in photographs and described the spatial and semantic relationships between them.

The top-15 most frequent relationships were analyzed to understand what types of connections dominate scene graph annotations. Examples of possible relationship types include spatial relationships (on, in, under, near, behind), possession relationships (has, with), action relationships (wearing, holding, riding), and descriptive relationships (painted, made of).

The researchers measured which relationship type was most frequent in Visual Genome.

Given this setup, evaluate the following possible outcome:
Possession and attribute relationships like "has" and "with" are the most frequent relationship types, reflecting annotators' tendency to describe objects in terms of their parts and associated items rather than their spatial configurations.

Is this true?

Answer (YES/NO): NO